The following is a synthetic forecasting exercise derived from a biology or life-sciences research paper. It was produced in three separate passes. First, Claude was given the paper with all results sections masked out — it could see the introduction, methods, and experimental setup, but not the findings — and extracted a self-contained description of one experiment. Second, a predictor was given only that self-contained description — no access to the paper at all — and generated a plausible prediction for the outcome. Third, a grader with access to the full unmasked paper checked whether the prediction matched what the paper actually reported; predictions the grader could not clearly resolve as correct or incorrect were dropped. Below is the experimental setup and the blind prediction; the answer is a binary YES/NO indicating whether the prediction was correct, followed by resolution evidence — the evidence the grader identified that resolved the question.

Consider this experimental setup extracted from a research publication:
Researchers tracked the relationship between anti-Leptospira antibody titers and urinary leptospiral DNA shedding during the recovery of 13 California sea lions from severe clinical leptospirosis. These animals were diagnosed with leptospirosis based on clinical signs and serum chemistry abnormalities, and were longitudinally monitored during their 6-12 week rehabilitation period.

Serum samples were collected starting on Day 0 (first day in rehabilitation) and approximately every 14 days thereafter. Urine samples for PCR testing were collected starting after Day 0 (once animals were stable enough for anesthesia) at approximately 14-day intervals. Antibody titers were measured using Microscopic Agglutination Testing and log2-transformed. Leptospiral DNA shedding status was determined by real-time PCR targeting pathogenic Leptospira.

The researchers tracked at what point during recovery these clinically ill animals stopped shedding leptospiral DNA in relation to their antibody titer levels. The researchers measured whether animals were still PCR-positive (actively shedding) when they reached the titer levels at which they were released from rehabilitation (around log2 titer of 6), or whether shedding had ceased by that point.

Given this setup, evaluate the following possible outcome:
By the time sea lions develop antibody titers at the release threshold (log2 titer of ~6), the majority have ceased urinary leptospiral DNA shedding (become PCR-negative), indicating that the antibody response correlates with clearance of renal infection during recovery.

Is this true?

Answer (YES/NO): NO